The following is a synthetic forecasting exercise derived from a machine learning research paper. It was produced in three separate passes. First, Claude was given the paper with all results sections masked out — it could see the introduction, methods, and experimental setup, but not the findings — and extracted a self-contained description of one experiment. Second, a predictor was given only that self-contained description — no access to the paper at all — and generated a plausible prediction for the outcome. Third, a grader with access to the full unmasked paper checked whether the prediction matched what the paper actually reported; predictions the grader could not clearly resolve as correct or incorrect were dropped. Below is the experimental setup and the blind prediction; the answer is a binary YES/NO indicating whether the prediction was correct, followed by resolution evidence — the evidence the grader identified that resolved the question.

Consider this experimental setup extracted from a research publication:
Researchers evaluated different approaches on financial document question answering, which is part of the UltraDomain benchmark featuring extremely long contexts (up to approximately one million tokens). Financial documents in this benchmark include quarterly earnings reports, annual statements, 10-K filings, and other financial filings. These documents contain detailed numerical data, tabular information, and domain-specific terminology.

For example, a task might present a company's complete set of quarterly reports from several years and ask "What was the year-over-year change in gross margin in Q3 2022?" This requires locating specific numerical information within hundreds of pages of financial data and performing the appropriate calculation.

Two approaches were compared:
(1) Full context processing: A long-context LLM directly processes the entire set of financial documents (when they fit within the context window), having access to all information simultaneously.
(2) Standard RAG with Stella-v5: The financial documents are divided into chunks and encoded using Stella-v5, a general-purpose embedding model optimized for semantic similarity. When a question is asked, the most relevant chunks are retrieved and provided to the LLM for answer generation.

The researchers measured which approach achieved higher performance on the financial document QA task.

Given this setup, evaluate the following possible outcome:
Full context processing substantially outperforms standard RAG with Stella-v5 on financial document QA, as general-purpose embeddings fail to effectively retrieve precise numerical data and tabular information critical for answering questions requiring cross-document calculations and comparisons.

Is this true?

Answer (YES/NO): YES